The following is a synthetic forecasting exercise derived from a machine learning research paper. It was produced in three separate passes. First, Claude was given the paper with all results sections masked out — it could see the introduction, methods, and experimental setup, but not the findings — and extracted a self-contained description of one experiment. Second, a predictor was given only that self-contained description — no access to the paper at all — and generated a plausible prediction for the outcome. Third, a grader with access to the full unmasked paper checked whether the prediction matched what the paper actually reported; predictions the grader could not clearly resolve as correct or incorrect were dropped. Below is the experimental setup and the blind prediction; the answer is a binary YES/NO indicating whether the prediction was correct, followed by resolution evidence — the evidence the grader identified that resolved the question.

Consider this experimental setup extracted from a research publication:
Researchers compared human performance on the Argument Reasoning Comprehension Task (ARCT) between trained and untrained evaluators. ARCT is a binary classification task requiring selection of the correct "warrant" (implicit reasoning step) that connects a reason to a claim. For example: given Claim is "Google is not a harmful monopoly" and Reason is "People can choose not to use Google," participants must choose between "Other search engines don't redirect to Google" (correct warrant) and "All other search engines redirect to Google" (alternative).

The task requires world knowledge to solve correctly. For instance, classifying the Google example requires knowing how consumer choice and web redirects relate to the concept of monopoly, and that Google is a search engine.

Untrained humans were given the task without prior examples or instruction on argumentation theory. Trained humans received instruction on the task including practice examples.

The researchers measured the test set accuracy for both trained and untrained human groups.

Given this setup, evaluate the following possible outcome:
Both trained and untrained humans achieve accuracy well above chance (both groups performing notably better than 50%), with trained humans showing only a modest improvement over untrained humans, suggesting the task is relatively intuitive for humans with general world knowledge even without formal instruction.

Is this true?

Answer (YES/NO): NO